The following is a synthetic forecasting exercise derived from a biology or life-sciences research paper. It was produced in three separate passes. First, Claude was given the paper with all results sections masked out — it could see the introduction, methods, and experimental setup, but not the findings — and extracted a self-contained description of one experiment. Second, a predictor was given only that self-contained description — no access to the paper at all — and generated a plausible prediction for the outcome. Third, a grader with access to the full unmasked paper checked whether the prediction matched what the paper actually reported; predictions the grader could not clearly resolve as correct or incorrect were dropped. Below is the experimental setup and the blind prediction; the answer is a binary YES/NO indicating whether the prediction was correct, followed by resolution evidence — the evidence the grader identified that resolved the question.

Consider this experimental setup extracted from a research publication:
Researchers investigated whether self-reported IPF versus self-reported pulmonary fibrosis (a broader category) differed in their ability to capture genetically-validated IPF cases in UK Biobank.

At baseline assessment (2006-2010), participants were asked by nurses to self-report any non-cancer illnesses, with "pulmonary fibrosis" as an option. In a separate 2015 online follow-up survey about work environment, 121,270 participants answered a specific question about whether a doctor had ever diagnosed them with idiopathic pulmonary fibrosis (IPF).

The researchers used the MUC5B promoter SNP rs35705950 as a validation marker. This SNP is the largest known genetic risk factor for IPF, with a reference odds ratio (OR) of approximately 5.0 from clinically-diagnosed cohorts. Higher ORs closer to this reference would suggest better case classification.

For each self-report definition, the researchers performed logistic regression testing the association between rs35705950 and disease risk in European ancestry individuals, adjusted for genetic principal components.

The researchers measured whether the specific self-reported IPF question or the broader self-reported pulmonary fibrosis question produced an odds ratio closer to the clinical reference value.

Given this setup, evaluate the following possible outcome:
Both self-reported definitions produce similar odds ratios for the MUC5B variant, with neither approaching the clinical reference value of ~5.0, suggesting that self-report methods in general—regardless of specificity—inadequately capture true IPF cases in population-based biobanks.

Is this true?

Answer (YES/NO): NO